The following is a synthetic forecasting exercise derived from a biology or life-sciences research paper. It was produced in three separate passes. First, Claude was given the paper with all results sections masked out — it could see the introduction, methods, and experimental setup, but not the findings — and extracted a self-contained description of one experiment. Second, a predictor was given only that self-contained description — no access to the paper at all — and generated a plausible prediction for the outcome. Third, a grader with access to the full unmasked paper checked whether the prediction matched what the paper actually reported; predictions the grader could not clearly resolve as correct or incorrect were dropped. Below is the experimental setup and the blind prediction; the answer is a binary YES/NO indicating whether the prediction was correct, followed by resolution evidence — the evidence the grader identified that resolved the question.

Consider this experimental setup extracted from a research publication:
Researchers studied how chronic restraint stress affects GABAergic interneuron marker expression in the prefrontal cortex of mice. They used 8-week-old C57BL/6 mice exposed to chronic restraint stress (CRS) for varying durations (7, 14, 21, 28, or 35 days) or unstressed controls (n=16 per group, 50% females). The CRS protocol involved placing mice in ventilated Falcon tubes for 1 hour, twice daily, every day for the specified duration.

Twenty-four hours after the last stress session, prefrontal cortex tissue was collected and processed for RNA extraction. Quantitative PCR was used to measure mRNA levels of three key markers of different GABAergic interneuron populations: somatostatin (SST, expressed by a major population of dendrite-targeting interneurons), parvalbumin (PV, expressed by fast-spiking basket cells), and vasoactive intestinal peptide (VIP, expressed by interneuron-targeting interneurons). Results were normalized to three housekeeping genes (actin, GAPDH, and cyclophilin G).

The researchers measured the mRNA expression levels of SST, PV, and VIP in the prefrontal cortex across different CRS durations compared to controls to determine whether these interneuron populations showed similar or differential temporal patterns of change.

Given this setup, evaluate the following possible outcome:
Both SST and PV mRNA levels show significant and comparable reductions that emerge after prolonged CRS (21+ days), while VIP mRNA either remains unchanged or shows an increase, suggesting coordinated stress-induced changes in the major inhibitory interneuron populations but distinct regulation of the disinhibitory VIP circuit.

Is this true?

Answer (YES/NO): NO